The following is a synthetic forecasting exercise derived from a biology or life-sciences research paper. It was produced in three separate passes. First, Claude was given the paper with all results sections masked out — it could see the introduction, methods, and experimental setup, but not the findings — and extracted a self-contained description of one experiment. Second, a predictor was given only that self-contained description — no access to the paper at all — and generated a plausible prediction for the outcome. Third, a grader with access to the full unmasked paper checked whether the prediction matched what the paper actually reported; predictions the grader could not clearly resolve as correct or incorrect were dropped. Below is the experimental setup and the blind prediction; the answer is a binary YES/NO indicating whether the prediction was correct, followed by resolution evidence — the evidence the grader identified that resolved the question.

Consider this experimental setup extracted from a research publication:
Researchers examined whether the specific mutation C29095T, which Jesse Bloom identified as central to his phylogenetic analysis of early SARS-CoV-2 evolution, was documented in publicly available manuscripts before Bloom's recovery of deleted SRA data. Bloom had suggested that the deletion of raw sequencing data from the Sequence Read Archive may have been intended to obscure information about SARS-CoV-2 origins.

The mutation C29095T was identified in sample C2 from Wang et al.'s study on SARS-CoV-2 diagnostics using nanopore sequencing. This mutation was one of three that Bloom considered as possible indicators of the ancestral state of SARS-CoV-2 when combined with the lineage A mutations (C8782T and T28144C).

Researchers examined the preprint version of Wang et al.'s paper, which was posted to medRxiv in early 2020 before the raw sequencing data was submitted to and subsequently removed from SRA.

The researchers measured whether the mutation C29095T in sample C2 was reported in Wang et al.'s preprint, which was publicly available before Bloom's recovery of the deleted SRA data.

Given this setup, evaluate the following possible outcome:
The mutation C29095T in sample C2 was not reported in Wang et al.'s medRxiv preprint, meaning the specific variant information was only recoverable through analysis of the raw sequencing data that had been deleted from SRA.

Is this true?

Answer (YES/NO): NO